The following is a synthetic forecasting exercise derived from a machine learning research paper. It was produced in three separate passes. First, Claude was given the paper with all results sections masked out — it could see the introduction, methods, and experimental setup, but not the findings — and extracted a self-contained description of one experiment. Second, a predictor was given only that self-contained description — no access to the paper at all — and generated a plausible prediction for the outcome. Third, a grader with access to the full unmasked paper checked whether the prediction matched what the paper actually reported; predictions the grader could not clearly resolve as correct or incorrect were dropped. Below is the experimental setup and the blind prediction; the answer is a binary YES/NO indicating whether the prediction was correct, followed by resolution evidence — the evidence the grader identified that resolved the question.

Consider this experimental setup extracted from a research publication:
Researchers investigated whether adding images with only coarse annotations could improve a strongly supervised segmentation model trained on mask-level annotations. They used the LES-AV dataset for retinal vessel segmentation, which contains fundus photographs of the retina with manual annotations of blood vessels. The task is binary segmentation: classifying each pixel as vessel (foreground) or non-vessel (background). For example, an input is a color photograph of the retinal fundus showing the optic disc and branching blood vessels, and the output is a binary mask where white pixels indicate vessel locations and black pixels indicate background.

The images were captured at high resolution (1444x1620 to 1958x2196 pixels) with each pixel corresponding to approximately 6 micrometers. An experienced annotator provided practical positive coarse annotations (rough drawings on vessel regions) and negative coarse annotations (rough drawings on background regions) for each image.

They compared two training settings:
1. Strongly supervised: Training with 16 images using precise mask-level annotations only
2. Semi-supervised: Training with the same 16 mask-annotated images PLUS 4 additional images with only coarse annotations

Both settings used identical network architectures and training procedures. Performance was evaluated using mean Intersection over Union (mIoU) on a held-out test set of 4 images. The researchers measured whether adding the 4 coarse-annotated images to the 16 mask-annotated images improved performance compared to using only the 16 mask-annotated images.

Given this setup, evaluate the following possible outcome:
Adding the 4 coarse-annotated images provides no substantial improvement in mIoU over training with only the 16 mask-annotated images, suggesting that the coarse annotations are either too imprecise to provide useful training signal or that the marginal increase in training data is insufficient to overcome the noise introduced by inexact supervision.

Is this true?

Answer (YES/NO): NO